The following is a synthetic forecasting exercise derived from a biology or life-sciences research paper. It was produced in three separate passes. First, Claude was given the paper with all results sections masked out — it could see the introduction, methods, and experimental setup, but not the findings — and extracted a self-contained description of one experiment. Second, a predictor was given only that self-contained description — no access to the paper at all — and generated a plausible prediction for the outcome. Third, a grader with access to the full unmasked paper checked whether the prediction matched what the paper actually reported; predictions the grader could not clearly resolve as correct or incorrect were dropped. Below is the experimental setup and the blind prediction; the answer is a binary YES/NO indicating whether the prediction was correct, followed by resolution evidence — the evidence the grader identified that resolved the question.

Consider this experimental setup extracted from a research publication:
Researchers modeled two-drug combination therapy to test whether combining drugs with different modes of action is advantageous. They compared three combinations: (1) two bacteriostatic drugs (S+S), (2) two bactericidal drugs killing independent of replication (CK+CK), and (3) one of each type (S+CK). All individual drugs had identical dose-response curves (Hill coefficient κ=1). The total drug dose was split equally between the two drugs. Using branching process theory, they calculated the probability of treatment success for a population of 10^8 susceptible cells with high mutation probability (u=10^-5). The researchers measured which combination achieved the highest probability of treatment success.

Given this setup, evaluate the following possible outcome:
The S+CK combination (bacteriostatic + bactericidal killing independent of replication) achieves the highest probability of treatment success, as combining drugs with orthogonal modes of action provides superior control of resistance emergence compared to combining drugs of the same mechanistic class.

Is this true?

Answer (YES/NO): YES